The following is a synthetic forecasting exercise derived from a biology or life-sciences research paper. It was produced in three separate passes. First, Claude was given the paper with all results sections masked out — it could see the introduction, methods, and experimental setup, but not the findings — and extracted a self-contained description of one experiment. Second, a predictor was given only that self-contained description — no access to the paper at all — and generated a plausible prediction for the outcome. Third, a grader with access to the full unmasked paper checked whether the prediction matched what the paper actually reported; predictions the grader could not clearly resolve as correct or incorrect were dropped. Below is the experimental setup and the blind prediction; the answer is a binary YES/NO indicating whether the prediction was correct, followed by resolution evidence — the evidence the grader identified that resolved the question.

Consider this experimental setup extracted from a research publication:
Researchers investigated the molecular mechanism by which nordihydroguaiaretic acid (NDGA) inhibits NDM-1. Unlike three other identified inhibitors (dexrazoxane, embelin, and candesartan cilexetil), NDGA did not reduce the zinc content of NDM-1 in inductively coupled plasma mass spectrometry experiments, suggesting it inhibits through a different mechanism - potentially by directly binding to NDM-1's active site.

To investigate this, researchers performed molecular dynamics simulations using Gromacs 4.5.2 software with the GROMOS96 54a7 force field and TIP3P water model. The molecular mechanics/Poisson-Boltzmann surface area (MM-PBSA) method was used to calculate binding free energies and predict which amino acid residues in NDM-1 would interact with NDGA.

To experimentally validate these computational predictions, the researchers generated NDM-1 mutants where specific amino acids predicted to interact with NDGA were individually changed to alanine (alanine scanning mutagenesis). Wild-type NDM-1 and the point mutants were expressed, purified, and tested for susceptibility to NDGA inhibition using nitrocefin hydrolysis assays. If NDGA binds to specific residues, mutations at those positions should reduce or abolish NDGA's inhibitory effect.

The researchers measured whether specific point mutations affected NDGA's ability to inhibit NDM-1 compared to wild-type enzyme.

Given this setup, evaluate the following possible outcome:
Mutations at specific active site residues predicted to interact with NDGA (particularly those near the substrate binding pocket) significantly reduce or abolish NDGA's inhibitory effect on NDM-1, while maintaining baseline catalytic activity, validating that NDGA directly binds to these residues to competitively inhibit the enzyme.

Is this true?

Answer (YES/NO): YES